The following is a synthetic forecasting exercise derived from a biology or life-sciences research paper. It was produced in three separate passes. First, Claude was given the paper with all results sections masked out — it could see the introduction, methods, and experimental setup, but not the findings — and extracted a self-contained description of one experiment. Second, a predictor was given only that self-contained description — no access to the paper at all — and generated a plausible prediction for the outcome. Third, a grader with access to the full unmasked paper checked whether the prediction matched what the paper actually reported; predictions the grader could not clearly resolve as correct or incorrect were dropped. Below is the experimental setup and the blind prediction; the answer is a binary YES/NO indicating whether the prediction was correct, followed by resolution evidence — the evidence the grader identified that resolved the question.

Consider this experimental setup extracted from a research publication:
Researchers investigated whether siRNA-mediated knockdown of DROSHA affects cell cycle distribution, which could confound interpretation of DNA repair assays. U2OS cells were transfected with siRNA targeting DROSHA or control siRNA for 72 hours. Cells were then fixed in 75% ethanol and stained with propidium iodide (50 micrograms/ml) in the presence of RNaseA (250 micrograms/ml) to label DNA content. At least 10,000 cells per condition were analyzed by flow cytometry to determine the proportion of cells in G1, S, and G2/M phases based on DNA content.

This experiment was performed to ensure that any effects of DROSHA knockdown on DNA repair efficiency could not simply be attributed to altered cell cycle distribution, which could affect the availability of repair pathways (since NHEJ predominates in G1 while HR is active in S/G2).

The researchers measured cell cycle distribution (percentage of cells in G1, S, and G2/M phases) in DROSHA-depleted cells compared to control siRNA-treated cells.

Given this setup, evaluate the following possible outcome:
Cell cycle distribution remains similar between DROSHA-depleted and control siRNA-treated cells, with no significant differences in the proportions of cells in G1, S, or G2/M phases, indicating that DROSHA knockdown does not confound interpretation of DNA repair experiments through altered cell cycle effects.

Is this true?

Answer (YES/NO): YES